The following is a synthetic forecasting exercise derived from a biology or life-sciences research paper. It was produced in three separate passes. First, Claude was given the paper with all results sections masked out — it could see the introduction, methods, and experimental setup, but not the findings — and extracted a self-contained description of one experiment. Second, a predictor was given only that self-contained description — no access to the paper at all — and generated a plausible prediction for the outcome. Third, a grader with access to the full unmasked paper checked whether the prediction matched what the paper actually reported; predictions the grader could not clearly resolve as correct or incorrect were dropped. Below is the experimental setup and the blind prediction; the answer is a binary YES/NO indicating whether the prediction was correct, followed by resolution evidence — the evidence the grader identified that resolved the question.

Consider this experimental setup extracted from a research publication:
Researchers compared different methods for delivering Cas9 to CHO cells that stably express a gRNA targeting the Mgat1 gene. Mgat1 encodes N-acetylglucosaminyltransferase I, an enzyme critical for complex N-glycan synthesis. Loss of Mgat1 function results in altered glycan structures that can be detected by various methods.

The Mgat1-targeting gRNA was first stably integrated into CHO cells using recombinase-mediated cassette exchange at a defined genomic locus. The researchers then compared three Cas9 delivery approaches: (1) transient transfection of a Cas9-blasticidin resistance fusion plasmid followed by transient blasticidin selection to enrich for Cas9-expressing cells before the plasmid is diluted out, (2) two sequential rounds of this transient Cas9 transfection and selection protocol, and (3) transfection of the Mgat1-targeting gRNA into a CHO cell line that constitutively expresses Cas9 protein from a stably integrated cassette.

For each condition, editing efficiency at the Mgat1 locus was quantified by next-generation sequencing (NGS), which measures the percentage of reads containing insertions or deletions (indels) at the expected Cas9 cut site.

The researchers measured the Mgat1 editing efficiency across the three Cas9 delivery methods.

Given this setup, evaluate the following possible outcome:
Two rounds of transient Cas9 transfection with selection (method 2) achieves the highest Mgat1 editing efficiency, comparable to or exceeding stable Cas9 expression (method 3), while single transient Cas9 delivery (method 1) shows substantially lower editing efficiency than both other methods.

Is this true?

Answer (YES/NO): NO